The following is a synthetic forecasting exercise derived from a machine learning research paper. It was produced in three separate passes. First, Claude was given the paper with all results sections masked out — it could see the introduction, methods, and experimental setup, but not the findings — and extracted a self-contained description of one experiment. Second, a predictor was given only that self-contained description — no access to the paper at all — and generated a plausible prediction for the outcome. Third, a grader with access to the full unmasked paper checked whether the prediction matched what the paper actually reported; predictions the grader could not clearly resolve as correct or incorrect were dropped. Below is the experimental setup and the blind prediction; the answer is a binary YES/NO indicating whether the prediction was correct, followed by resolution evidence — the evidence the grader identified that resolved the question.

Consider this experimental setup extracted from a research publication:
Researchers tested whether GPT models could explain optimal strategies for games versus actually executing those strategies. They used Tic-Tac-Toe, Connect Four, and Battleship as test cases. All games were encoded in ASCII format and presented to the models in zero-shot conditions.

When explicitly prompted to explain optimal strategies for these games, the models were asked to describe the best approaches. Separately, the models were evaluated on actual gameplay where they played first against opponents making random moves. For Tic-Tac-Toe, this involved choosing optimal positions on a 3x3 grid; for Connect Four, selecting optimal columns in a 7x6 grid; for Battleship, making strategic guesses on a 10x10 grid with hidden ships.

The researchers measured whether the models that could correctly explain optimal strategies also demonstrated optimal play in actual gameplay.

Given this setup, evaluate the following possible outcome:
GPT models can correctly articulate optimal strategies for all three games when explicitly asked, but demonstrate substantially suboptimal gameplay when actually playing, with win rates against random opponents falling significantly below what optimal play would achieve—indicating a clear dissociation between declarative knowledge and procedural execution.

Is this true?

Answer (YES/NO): YES